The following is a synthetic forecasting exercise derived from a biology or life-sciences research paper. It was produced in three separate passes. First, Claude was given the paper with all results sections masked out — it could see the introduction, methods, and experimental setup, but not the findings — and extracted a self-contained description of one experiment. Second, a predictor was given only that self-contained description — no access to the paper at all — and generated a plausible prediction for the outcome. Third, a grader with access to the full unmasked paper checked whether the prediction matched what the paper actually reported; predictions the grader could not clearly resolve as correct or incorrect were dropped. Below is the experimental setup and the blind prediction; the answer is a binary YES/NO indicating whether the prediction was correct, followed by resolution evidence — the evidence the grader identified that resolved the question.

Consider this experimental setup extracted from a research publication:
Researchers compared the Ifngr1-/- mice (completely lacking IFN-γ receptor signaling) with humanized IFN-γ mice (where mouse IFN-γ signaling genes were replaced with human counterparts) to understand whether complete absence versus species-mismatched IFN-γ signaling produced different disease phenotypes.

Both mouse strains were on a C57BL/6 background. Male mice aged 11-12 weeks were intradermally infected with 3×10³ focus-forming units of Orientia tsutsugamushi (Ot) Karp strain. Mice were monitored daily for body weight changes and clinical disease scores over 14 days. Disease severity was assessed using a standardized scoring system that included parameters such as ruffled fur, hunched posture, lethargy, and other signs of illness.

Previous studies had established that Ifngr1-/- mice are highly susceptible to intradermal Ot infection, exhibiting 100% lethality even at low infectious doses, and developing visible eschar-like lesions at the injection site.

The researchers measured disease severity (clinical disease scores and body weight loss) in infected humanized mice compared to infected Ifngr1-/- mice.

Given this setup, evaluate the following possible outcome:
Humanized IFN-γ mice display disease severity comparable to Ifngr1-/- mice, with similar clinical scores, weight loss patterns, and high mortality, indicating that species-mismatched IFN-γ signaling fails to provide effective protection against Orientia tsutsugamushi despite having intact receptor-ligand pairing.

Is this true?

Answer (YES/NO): NO